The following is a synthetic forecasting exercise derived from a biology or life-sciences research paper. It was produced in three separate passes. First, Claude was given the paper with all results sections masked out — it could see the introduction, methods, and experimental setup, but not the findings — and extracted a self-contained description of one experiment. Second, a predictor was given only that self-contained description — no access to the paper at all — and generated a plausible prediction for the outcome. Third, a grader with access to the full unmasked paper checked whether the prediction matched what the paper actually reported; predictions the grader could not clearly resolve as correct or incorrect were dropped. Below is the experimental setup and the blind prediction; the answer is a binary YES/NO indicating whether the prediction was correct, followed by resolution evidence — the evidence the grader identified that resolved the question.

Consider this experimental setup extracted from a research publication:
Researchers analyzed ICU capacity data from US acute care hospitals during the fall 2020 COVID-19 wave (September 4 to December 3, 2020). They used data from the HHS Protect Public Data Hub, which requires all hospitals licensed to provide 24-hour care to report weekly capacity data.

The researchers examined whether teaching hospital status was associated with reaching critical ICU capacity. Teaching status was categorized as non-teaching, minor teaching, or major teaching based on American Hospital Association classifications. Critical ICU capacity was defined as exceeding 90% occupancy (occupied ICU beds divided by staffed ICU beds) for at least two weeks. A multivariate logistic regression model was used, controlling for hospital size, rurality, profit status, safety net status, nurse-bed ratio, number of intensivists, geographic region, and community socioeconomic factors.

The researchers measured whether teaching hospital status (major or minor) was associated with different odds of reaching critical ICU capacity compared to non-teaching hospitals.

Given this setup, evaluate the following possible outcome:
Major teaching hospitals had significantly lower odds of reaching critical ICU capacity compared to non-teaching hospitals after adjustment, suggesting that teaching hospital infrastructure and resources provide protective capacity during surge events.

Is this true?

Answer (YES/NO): NO